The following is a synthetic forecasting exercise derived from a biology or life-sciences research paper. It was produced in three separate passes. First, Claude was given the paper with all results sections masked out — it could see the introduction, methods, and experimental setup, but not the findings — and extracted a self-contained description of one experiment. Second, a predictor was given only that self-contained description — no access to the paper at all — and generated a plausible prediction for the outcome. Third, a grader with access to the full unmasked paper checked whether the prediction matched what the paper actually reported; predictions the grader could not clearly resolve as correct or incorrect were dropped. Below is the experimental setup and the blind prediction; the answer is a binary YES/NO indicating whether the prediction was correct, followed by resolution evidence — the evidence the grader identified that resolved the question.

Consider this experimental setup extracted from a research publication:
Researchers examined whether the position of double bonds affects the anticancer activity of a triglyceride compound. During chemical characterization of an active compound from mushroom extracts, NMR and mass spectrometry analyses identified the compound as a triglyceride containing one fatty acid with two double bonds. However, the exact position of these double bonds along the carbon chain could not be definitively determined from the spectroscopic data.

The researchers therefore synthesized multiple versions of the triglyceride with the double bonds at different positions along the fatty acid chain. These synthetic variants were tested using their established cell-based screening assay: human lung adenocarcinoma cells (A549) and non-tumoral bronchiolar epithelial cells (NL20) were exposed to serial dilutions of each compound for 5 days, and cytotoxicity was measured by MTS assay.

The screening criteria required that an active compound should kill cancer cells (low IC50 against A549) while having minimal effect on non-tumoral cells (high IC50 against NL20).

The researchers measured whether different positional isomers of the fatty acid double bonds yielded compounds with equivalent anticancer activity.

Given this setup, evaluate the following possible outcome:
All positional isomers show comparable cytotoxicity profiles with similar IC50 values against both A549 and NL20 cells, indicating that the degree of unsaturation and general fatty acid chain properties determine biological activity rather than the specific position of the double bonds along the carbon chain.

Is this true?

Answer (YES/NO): NO